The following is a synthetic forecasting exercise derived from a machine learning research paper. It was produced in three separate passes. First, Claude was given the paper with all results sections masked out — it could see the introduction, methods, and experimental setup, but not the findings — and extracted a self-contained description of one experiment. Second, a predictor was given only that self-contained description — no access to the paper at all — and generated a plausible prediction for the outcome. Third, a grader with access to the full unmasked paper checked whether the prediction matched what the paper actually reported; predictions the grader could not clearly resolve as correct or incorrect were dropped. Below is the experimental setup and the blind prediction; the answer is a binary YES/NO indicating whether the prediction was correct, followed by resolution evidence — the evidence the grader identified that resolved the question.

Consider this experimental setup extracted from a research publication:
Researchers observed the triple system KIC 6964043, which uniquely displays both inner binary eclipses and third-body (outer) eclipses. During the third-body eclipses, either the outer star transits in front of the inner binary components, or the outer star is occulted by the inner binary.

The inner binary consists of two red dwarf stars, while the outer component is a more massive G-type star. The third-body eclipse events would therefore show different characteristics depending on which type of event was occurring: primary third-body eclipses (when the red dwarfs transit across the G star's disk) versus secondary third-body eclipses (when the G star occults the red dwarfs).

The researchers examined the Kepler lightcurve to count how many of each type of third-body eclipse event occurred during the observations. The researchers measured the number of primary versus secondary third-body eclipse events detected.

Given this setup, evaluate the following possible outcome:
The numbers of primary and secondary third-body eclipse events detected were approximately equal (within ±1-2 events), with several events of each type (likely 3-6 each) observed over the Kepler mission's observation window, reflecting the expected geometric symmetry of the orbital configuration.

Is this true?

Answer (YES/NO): YES